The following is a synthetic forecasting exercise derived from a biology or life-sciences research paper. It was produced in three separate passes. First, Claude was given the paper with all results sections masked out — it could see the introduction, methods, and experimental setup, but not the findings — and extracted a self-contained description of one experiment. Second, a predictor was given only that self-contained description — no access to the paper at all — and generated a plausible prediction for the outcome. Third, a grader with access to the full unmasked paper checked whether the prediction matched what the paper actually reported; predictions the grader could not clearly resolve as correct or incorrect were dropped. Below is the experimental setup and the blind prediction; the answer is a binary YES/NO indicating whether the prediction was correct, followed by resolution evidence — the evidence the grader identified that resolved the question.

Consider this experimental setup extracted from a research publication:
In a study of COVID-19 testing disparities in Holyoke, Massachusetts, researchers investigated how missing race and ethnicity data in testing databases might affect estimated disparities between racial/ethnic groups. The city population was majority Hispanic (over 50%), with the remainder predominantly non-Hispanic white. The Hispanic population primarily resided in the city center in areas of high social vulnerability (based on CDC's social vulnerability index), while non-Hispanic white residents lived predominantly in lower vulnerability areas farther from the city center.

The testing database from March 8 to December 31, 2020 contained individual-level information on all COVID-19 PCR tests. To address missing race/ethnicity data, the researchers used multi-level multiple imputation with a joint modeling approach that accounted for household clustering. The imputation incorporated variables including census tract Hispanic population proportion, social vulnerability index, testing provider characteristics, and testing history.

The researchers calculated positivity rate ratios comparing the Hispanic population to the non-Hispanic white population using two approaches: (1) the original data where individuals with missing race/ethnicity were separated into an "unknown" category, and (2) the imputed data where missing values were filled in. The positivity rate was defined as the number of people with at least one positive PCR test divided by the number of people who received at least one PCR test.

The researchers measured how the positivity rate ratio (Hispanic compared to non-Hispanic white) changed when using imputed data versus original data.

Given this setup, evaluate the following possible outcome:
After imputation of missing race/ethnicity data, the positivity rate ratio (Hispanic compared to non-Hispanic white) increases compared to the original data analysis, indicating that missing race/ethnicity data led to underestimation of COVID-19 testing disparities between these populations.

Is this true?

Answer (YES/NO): NO